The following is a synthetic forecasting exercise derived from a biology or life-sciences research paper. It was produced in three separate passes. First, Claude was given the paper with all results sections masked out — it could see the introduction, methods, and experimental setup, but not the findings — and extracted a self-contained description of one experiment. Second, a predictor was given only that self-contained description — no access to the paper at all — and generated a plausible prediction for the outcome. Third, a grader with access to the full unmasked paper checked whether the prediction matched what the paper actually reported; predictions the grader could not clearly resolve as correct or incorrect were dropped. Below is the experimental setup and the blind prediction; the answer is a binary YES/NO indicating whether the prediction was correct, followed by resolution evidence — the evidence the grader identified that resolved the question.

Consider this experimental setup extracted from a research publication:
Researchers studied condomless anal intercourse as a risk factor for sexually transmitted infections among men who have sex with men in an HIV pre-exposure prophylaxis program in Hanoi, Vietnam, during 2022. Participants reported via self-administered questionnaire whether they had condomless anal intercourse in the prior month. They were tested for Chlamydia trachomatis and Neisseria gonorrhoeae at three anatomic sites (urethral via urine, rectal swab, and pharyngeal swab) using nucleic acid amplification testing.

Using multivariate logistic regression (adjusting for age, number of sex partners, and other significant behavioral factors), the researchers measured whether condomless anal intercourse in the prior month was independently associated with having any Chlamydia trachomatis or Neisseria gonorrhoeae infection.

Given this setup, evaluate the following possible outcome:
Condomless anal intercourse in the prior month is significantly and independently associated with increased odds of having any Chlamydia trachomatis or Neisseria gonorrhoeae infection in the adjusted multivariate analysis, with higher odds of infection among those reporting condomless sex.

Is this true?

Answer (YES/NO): YES